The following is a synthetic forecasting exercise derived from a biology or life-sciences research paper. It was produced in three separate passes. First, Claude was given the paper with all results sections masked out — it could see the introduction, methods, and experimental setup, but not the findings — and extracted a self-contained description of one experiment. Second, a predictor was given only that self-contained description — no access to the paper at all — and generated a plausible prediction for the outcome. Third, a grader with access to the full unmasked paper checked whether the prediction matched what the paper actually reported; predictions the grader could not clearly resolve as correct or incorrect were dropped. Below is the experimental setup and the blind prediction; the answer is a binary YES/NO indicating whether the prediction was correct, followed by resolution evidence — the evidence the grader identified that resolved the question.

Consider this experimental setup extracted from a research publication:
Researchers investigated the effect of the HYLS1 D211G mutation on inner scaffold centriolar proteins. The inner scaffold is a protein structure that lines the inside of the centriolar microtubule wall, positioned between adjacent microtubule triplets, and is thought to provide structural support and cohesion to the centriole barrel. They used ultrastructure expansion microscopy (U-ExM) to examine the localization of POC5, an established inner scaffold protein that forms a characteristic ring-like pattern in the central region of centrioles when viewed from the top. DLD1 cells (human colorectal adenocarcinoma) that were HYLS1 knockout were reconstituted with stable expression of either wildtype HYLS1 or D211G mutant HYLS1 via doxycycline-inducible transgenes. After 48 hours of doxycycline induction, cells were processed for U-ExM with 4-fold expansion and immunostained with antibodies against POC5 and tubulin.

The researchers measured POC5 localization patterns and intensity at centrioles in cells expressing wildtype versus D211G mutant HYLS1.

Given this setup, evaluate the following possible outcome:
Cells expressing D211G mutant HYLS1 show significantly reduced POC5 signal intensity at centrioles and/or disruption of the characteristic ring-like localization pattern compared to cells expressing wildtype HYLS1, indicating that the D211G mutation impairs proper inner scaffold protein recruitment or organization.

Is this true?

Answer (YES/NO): YES